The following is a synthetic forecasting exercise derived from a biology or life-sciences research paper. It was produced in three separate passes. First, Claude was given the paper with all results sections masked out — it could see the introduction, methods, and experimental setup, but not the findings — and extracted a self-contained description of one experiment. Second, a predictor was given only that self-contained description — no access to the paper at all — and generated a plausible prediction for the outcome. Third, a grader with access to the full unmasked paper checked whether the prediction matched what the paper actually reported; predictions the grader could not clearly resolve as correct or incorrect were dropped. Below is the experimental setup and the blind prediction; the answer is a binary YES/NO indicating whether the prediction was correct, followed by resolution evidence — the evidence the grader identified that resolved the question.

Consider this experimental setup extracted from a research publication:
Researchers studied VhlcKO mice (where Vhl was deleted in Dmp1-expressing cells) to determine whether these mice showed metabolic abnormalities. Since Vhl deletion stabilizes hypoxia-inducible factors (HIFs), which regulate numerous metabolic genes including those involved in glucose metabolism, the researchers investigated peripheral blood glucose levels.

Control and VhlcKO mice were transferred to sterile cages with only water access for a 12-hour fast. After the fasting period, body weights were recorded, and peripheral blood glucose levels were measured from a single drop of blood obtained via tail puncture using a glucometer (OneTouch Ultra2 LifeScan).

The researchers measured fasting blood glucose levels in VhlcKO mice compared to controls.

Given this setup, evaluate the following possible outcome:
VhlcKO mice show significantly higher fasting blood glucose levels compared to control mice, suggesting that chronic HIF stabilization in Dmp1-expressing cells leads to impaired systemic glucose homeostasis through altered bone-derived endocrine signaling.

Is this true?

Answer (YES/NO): NO